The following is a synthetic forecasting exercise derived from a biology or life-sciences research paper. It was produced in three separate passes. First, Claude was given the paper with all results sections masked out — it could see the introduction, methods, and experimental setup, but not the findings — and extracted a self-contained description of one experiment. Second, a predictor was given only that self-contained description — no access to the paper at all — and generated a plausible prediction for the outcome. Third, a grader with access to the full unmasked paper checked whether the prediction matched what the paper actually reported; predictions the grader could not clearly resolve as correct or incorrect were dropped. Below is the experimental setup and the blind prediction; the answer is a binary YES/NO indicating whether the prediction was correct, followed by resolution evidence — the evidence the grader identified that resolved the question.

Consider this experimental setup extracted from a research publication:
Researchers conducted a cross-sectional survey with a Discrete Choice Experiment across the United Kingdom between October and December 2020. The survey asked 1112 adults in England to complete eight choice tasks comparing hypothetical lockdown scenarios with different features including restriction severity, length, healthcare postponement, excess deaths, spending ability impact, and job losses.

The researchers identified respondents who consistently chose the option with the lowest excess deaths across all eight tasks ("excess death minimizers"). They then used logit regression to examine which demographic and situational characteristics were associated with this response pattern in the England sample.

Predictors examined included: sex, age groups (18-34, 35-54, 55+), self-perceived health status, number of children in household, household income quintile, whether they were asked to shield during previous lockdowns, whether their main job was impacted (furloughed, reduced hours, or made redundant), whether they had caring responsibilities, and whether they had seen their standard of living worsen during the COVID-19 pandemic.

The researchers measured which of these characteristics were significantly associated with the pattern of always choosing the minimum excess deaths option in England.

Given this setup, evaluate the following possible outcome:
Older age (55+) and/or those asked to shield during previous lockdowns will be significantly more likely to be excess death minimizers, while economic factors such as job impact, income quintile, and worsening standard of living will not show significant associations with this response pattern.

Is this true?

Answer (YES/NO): NO